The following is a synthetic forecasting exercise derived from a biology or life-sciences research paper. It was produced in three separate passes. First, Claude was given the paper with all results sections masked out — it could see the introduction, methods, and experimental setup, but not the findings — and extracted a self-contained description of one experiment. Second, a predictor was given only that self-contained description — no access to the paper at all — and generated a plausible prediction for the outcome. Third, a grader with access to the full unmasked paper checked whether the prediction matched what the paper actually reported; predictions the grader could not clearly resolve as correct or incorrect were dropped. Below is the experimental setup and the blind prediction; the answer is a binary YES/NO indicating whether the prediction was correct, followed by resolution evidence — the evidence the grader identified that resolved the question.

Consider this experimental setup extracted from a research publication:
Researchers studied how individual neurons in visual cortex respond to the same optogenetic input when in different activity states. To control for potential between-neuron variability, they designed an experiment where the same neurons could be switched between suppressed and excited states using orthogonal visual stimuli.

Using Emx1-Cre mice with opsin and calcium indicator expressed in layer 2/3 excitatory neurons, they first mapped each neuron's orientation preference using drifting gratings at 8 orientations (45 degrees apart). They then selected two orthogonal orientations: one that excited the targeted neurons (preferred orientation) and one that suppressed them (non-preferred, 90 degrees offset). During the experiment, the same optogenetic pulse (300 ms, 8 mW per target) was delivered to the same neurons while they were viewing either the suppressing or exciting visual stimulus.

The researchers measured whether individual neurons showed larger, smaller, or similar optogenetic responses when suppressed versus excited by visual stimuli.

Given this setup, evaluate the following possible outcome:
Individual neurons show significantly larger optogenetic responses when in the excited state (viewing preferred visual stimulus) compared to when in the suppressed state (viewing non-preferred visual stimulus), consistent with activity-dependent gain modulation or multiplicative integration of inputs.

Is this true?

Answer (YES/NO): NO